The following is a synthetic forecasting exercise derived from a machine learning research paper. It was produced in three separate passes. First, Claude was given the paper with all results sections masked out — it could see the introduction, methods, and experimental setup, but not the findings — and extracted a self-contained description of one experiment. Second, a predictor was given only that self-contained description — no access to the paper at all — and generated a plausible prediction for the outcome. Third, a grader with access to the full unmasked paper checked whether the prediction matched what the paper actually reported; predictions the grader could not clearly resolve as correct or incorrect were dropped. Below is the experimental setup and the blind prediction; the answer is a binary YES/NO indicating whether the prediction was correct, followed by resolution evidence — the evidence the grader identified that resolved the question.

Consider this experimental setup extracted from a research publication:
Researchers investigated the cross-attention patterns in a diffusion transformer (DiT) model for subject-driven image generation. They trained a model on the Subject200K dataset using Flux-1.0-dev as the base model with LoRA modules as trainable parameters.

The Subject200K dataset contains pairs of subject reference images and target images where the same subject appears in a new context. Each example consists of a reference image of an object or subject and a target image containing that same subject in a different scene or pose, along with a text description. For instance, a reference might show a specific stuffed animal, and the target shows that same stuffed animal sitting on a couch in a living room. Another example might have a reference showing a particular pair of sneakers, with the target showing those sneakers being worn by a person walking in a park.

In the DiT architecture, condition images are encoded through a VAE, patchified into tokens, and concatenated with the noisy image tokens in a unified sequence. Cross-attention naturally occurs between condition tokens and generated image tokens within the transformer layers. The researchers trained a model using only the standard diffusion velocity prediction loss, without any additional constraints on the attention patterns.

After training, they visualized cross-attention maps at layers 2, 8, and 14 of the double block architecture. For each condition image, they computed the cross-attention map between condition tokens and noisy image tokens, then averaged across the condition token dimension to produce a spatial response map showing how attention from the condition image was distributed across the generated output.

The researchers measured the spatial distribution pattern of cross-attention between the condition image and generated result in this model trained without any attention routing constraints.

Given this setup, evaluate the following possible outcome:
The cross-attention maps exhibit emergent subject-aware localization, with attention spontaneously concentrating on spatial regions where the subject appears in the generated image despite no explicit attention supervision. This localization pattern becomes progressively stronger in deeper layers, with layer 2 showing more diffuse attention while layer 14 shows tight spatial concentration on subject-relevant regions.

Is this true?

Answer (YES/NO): NO